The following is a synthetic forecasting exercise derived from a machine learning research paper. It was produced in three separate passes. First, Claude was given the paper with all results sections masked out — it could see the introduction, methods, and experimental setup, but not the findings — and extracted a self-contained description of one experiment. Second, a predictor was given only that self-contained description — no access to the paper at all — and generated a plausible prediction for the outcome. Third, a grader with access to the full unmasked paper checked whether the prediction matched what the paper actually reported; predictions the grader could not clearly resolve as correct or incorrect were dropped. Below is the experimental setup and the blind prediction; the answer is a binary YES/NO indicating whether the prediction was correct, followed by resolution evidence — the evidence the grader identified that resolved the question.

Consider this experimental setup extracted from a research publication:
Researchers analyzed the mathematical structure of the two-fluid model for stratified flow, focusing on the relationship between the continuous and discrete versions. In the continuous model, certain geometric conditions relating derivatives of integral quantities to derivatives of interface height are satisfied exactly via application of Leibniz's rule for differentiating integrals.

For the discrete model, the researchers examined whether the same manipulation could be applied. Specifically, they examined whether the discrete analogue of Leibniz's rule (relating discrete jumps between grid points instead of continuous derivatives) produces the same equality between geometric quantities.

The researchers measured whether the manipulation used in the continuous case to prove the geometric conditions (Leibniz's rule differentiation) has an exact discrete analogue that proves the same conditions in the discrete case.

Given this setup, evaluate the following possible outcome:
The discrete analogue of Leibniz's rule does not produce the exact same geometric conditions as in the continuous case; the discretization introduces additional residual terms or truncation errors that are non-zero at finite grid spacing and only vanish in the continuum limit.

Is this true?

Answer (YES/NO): YES